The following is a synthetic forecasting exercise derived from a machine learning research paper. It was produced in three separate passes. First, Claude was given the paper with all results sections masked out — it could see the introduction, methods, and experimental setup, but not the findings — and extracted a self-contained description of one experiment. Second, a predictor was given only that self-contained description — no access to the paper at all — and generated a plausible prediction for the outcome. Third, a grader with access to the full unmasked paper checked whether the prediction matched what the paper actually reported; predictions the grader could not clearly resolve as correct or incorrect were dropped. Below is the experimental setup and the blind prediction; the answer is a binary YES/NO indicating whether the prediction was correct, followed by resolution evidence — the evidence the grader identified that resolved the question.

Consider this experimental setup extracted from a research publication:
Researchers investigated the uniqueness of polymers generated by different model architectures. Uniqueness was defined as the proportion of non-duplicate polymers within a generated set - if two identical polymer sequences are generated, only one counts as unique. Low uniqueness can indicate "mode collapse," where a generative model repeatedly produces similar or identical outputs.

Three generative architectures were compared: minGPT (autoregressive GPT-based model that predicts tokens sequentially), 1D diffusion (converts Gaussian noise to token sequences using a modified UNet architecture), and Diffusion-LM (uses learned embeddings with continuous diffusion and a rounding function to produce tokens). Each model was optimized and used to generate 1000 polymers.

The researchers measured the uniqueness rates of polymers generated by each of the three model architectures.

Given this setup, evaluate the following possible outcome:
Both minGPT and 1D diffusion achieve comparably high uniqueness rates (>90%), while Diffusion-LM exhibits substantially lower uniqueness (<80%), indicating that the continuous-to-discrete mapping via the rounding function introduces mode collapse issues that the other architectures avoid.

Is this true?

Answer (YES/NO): NO